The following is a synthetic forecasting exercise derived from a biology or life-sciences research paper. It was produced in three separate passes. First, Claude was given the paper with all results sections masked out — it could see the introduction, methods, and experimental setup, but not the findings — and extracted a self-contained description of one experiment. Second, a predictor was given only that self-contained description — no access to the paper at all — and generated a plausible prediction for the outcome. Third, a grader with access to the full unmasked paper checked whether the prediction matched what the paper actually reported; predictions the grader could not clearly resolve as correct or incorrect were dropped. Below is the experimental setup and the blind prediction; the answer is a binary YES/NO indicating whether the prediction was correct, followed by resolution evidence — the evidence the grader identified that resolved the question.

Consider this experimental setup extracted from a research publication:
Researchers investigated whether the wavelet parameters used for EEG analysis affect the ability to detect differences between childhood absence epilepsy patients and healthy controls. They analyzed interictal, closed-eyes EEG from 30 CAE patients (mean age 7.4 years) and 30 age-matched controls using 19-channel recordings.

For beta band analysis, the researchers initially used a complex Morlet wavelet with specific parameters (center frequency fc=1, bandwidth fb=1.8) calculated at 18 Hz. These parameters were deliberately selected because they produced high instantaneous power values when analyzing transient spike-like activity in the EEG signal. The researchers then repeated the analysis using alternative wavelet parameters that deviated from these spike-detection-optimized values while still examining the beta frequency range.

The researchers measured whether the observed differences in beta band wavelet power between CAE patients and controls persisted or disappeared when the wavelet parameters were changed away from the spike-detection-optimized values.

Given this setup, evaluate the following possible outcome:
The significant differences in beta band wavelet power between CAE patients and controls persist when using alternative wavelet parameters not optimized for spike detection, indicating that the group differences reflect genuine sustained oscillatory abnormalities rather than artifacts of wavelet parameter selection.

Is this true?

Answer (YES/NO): NO